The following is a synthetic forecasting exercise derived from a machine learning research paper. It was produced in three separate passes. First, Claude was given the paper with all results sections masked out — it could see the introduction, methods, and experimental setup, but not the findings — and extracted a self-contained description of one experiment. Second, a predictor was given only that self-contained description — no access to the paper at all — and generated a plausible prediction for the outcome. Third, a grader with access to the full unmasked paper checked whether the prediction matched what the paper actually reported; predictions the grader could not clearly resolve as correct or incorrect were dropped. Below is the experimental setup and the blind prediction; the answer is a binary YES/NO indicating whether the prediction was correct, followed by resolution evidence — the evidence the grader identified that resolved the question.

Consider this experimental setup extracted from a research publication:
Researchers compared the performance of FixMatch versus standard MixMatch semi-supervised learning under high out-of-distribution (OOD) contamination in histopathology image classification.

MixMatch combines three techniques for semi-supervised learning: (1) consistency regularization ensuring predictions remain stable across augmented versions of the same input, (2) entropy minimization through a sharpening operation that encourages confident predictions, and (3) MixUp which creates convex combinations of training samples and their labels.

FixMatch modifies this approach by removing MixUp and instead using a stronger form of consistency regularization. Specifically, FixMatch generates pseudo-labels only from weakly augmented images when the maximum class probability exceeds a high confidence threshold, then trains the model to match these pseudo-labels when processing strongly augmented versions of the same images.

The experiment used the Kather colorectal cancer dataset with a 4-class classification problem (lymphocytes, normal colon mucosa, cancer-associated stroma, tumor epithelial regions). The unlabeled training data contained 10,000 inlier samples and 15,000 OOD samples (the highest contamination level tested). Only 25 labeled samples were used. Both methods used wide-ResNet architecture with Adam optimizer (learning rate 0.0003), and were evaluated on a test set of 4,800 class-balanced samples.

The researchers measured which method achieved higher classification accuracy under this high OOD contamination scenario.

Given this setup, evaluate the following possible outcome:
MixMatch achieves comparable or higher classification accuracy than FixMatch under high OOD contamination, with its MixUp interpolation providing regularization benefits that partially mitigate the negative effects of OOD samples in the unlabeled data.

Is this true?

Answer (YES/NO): YES